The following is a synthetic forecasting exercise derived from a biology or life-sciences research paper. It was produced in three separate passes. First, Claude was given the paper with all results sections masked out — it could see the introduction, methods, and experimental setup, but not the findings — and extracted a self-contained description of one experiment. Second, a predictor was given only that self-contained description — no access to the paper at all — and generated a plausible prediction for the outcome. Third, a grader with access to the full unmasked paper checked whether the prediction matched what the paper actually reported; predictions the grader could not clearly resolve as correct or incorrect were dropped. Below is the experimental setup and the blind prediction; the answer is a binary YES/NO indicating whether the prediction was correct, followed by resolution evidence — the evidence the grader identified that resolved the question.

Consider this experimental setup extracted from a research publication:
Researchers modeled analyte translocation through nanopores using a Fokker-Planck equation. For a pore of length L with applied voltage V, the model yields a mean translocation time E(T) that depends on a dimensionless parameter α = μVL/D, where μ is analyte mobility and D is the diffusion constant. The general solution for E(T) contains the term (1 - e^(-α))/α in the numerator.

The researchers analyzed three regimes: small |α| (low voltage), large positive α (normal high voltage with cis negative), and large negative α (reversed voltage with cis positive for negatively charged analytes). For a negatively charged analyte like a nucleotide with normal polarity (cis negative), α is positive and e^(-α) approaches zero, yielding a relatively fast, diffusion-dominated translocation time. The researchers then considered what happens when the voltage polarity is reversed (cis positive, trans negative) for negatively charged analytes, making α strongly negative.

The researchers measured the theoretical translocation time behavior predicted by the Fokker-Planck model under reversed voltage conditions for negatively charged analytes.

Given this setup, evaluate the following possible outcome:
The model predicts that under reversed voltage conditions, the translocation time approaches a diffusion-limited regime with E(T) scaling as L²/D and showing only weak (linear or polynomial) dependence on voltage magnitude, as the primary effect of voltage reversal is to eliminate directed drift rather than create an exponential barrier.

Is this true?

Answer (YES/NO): NO